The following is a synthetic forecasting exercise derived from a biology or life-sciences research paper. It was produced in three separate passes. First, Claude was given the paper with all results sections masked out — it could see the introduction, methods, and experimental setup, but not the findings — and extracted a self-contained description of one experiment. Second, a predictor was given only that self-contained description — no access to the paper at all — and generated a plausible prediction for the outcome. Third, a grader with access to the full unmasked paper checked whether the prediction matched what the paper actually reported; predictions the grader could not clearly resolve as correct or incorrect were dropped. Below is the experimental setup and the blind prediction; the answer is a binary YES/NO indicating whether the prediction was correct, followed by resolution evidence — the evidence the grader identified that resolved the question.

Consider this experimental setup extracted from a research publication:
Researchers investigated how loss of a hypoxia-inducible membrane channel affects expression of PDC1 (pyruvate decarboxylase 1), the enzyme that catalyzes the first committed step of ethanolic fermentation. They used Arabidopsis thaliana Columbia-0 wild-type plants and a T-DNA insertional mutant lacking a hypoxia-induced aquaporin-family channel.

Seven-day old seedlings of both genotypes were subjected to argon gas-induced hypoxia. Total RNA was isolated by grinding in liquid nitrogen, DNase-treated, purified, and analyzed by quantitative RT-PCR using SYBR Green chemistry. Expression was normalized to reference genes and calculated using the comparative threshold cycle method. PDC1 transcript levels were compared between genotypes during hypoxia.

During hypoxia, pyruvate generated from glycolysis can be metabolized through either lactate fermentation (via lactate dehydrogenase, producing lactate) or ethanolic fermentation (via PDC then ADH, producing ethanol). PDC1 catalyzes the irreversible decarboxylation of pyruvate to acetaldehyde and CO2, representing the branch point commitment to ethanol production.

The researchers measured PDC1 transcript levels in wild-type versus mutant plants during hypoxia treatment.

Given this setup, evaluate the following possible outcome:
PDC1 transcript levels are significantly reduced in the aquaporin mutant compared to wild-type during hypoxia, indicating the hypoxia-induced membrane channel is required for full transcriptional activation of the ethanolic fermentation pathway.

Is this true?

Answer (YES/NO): NO